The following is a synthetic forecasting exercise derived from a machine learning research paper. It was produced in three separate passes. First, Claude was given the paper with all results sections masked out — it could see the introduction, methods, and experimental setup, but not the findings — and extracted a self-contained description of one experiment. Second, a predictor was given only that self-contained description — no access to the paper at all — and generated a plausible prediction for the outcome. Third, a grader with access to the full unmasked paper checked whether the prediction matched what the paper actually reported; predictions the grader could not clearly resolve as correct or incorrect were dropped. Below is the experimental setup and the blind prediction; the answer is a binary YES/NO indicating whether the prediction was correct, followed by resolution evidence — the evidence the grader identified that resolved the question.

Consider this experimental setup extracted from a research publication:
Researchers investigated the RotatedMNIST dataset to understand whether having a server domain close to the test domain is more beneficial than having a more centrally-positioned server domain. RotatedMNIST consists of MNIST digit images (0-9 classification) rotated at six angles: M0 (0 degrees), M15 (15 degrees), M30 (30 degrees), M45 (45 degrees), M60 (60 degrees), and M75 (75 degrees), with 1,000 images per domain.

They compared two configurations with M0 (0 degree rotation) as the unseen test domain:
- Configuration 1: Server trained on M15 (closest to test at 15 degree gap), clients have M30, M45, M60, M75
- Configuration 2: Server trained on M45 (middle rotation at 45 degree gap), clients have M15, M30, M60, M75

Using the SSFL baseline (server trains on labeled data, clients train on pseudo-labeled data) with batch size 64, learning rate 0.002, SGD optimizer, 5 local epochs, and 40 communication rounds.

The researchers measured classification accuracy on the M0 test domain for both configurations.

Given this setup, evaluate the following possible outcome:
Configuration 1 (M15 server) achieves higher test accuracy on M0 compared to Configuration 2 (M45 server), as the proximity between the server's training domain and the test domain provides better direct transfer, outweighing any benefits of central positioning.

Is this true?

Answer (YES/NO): YES